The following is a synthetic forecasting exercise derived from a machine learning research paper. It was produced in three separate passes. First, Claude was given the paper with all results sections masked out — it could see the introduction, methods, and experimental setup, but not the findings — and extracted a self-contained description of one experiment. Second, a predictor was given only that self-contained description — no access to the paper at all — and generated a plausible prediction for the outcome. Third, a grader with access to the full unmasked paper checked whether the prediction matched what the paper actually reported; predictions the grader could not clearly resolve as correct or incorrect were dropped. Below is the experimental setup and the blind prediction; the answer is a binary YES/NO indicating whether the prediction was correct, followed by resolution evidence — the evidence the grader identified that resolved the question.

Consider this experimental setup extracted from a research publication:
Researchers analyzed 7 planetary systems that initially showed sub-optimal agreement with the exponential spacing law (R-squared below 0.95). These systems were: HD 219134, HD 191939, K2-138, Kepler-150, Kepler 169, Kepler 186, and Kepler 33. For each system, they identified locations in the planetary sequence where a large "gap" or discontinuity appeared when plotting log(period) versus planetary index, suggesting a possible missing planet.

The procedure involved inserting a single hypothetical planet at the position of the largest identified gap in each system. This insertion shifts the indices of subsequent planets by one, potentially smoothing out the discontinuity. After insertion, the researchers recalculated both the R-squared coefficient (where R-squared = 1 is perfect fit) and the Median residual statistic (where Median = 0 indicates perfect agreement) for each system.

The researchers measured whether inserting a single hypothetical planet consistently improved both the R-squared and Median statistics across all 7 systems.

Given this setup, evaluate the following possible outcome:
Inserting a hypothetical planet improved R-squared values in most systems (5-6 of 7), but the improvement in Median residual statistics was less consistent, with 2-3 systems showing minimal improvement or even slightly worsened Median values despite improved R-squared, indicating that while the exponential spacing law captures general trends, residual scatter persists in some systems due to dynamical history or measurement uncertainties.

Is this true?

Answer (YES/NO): NO